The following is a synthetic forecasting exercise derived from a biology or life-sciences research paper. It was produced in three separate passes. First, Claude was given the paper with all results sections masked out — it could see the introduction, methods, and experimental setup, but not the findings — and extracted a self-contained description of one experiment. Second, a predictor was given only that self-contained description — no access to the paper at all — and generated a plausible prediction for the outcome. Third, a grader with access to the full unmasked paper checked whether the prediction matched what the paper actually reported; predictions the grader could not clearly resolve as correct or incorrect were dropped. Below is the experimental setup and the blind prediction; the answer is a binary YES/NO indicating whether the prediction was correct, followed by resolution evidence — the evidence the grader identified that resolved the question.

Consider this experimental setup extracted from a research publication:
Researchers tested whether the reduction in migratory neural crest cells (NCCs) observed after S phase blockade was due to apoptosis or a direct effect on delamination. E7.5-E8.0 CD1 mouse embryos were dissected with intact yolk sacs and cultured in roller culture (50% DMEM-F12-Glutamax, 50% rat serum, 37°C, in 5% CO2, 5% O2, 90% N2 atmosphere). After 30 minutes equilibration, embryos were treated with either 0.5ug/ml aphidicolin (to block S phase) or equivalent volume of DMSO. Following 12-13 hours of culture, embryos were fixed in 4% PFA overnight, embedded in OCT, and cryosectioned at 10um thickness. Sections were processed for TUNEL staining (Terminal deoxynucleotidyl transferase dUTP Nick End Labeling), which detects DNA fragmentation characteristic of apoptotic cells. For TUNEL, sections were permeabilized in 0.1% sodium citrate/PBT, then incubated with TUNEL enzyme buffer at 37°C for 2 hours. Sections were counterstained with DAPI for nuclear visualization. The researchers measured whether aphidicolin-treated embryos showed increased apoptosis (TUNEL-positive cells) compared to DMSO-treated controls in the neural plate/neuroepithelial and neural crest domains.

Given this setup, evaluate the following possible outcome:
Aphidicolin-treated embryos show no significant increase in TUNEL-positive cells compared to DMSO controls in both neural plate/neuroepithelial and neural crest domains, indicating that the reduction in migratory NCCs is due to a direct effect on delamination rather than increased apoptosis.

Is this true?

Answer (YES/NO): YES